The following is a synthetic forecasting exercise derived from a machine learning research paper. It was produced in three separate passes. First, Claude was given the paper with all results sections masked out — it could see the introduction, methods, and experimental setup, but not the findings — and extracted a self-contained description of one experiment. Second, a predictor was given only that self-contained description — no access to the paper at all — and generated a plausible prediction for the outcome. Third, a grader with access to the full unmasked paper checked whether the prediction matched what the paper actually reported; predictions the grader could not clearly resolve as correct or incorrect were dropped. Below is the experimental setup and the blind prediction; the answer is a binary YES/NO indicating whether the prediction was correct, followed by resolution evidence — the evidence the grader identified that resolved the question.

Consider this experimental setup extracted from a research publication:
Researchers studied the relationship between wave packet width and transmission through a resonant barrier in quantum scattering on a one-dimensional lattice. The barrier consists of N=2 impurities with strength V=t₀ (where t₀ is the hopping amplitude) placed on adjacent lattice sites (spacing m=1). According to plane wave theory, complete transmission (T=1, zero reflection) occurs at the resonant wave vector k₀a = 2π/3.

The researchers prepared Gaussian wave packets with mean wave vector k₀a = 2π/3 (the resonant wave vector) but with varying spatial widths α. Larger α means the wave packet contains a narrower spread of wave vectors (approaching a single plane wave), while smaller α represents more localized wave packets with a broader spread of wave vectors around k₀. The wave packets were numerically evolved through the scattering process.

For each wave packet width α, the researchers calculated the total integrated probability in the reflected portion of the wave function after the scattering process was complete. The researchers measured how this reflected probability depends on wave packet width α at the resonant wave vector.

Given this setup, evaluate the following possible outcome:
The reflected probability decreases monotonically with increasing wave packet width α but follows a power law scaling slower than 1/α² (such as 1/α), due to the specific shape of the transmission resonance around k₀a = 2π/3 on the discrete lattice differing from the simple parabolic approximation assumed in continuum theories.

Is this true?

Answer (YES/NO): NO